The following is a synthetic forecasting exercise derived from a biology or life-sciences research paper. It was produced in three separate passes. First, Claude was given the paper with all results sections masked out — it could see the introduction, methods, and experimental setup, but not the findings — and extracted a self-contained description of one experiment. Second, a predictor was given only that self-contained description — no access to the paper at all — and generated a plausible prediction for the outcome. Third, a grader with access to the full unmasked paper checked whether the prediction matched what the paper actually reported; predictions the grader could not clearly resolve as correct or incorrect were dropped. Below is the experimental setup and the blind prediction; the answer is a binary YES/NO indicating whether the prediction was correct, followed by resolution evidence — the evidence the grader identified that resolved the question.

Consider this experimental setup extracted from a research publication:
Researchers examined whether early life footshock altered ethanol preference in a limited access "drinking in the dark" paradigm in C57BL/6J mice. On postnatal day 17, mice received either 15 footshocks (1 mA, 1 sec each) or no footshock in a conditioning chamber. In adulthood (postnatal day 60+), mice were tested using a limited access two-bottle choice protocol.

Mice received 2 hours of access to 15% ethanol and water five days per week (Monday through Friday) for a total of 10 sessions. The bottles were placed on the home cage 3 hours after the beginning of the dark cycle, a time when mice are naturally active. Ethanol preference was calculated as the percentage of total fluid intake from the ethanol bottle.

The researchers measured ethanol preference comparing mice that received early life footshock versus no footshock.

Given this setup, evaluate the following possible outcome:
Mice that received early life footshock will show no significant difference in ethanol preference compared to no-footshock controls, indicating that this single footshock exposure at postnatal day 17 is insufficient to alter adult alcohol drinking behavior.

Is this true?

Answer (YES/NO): YES